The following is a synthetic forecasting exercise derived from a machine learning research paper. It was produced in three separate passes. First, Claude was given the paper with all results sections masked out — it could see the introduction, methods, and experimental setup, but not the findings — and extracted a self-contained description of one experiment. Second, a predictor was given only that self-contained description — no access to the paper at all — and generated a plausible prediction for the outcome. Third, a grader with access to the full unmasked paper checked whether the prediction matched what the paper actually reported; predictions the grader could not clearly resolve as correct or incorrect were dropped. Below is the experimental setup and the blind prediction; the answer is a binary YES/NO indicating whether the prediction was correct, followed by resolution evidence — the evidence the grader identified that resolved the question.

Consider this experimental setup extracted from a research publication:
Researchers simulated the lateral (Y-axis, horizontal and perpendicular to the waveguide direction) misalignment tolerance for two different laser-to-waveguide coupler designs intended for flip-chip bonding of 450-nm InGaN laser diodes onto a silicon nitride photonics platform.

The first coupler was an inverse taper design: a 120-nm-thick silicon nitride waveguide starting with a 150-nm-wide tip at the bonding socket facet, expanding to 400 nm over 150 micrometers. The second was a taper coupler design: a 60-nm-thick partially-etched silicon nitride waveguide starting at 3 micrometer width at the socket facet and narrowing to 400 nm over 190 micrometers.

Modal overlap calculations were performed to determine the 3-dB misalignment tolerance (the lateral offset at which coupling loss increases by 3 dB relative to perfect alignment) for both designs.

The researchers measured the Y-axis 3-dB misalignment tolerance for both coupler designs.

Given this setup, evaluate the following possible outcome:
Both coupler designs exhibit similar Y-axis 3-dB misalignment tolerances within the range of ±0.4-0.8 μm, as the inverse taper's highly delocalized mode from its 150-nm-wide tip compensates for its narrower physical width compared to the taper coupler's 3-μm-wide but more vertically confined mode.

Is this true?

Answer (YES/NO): NO